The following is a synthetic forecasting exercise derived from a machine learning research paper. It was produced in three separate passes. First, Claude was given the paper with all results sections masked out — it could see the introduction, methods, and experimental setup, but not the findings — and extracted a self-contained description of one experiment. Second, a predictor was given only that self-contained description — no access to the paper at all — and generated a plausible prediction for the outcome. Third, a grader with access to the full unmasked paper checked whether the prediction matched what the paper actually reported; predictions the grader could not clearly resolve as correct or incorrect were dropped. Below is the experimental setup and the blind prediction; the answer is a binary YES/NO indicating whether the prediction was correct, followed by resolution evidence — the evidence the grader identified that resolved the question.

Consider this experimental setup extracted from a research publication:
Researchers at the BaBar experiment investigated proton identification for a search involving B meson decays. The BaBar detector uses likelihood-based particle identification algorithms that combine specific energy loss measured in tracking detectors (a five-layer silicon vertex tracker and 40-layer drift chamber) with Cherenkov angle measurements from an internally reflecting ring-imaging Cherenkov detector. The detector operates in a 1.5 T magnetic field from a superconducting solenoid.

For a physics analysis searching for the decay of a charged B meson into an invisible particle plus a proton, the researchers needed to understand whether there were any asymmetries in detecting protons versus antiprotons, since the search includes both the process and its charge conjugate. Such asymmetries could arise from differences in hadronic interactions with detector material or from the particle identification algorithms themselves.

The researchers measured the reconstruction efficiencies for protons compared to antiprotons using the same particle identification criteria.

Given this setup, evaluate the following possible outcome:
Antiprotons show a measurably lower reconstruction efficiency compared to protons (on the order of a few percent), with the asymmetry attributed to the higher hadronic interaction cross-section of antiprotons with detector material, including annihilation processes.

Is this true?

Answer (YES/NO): NO